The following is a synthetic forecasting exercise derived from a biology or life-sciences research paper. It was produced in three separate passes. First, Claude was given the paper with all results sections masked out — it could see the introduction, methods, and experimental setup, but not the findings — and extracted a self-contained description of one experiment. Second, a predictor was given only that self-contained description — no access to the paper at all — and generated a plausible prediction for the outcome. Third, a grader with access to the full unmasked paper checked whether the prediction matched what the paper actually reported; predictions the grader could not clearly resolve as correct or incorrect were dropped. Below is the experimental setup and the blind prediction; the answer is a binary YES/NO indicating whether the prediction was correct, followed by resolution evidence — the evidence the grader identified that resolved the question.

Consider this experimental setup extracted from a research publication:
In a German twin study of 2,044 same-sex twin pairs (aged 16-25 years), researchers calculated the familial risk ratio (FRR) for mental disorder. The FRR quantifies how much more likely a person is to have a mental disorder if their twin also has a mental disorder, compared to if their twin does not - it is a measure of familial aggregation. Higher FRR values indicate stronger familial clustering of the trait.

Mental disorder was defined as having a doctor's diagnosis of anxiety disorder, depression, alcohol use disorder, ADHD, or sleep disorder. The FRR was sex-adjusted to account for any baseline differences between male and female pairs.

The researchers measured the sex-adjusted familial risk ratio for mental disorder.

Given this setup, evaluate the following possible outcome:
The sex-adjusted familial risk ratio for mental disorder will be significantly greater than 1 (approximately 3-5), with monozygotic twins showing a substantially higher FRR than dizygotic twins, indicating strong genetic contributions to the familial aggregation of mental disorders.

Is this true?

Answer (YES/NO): NO